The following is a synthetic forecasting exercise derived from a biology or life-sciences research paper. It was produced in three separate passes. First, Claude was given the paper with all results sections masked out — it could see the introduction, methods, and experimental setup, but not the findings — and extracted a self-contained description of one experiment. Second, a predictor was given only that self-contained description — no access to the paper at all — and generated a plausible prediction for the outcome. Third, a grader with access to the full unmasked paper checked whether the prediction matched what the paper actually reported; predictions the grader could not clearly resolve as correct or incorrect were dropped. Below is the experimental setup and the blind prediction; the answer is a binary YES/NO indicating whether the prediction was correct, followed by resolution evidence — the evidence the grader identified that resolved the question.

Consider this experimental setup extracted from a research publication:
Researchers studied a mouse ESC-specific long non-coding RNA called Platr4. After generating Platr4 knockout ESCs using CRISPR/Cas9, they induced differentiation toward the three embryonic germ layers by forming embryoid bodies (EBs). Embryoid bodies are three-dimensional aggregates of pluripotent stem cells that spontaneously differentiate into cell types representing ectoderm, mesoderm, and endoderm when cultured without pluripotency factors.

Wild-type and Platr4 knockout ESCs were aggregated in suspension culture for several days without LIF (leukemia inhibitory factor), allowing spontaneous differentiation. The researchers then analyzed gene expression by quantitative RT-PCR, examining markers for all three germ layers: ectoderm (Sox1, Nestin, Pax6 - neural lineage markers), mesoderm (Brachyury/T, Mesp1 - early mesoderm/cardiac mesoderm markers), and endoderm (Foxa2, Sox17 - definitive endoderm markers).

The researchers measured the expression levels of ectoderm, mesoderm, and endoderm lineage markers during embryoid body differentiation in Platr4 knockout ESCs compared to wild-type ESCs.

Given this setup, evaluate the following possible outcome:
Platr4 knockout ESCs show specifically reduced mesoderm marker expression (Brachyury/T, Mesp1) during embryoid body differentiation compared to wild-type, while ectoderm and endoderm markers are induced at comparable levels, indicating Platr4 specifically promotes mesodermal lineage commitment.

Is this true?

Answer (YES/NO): NO